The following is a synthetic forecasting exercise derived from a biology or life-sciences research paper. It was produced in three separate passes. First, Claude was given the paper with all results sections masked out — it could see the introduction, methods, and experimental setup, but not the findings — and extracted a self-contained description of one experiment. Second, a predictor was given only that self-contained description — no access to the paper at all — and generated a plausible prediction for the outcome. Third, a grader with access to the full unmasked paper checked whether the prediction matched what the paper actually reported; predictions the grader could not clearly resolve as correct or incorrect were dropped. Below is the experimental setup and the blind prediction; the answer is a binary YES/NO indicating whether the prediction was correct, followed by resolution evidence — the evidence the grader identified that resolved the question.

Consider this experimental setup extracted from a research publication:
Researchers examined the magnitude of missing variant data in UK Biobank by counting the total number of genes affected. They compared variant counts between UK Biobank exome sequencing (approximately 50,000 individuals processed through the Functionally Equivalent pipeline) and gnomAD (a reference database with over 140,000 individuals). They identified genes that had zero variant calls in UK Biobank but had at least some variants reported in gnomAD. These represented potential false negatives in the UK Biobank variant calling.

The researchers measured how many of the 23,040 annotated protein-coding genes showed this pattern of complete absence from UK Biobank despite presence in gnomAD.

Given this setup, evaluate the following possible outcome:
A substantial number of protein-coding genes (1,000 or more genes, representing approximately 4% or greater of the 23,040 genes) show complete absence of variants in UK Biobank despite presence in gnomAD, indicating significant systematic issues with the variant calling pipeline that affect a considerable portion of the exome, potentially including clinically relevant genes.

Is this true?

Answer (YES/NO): NO